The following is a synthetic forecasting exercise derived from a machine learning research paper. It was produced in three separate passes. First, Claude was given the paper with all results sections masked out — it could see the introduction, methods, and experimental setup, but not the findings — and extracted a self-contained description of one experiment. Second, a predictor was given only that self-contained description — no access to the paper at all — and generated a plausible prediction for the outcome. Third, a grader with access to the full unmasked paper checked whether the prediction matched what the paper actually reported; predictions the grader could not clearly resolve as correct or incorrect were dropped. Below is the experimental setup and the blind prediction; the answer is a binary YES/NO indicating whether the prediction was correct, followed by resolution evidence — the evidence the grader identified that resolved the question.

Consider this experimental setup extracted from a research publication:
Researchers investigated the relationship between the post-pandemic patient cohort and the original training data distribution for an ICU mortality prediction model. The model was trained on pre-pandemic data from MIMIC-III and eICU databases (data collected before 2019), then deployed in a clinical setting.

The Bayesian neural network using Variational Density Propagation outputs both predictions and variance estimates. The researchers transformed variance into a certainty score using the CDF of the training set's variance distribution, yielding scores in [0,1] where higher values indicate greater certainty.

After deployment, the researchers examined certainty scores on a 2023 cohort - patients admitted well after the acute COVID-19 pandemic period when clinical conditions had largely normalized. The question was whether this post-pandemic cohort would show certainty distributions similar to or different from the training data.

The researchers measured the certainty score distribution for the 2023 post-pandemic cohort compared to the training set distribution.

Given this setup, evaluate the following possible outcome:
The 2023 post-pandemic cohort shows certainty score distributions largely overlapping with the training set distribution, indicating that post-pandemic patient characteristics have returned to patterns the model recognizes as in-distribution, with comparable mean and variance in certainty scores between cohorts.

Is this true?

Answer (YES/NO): YES